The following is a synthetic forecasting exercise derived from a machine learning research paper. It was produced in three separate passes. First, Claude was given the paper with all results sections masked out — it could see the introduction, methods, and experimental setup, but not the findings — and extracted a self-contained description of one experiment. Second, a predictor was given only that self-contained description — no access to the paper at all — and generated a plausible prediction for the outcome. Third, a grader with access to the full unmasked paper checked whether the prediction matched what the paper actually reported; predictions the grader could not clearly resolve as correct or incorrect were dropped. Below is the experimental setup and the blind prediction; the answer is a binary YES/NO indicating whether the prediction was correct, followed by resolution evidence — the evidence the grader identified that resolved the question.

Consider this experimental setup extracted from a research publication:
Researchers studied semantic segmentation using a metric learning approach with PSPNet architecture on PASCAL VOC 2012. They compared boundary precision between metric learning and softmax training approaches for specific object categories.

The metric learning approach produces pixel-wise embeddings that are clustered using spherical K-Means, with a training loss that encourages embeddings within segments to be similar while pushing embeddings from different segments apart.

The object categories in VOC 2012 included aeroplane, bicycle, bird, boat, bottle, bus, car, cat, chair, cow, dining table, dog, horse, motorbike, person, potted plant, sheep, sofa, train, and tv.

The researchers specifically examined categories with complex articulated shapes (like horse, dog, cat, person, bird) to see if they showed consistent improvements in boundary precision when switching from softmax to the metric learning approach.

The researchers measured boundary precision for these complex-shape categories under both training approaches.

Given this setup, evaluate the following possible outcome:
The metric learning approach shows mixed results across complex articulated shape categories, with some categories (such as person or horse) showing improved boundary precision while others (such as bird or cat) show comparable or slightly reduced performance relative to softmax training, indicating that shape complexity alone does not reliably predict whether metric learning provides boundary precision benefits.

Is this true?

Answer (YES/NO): NO